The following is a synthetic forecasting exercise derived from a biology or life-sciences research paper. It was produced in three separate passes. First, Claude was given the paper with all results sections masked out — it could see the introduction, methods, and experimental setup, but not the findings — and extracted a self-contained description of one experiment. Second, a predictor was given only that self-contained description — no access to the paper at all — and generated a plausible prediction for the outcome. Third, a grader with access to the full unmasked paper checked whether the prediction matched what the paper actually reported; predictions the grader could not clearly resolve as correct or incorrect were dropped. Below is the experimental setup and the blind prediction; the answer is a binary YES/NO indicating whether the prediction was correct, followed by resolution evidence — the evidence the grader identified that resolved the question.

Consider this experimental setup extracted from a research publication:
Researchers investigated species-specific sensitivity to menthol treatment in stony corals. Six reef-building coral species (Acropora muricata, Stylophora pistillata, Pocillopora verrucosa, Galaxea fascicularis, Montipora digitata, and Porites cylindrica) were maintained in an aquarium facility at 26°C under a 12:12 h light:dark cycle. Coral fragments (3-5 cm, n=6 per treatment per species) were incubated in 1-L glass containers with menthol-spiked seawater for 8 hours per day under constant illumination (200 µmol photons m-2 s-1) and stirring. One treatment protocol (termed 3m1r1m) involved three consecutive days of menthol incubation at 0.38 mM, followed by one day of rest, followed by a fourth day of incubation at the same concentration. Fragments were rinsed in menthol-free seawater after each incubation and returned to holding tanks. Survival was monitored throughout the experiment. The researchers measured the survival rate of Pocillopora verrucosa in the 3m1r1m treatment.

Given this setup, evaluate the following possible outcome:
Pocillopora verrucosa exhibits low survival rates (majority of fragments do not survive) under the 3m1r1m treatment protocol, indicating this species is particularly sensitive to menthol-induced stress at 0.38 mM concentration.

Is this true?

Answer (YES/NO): YES